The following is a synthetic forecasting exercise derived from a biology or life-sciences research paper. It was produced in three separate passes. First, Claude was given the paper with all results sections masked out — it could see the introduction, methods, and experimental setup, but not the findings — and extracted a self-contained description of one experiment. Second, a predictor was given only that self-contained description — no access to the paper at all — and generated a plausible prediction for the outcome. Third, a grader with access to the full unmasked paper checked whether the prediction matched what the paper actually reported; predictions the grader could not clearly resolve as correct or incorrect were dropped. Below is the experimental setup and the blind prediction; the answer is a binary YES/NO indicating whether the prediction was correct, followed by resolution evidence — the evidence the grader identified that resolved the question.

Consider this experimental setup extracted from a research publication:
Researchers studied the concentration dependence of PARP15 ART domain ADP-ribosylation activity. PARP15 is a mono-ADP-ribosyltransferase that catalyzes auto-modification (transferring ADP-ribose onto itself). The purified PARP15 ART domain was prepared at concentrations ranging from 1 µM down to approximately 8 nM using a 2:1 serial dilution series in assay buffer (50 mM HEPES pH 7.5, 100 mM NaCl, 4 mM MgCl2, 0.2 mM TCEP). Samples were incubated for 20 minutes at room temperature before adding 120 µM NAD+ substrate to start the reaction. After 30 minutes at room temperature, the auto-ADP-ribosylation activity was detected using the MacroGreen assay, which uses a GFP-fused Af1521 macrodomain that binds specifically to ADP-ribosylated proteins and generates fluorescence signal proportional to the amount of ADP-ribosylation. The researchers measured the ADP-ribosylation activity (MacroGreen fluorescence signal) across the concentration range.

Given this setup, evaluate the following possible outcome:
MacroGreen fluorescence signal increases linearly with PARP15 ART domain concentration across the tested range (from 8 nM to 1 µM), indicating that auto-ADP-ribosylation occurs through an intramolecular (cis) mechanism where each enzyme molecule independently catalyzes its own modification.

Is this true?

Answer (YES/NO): NO